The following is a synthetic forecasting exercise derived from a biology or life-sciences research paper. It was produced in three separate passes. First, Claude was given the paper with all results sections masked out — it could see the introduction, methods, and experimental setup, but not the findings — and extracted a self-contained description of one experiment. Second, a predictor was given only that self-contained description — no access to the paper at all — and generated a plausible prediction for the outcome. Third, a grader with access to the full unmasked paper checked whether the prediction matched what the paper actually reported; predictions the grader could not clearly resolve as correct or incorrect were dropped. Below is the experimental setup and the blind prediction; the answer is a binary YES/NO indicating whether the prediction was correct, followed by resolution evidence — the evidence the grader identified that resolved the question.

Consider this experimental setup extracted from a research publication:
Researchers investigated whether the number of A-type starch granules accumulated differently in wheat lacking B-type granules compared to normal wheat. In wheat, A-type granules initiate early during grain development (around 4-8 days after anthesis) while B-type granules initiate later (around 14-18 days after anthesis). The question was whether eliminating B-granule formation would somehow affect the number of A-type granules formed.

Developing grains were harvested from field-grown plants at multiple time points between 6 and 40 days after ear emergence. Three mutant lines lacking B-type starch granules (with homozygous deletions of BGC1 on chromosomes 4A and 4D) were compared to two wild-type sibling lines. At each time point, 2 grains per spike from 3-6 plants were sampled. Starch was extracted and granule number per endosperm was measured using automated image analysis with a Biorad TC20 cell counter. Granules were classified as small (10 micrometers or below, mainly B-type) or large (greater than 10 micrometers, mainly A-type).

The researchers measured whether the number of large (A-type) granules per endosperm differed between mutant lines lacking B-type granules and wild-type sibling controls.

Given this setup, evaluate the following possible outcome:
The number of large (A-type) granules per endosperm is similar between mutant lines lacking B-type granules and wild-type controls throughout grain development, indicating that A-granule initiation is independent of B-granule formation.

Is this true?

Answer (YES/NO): YES